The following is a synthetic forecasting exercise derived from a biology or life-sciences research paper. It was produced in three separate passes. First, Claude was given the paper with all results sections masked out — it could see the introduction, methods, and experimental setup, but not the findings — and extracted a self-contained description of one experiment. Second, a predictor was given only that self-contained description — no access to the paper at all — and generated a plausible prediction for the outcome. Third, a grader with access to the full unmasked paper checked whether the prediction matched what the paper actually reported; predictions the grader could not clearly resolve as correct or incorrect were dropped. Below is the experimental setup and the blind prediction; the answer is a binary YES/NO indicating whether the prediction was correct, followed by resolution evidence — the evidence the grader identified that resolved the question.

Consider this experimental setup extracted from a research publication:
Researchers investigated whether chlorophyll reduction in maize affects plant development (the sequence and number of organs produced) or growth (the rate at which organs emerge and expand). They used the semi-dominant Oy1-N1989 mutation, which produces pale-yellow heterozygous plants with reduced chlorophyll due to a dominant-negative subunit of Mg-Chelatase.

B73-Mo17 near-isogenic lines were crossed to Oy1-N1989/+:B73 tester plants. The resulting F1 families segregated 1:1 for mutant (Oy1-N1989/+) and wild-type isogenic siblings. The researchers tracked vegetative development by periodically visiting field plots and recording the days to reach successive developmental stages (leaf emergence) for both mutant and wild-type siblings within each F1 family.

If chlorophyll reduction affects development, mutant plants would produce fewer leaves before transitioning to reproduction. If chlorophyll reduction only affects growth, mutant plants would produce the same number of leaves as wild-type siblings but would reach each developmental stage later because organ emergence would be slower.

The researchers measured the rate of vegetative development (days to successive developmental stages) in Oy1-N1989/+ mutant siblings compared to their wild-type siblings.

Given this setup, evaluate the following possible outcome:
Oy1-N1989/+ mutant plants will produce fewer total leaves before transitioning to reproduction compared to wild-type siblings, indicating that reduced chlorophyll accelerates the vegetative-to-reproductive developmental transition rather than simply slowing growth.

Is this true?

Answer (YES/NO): NO